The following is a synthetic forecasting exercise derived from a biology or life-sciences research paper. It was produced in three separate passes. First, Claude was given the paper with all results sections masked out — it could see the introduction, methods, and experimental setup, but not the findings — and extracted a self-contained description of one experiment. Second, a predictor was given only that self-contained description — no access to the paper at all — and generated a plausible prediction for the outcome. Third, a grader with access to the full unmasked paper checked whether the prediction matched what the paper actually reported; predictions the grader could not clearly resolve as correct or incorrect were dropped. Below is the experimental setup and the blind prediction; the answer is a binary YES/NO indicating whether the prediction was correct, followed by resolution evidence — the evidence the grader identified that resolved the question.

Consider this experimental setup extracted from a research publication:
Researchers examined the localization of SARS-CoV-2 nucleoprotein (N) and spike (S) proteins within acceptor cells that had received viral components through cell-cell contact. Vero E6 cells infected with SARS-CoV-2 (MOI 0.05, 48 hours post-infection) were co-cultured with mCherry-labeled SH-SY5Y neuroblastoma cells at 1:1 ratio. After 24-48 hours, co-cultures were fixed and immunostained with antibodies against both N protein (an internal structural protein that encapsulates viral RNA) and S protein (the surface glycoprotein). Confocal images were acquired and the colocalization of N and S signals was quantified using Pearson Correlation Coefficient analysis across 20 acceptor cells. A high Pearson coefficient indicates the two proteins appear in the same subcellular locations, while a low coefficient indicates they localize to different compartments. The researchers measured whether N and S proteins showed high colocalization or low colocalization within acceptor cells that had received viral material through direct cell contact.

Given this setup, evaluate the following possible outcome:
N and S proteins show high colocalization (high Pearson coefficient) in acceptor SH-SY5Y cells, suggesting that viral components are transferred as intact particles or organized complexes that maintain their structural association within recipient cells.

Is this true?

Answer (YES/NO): NO